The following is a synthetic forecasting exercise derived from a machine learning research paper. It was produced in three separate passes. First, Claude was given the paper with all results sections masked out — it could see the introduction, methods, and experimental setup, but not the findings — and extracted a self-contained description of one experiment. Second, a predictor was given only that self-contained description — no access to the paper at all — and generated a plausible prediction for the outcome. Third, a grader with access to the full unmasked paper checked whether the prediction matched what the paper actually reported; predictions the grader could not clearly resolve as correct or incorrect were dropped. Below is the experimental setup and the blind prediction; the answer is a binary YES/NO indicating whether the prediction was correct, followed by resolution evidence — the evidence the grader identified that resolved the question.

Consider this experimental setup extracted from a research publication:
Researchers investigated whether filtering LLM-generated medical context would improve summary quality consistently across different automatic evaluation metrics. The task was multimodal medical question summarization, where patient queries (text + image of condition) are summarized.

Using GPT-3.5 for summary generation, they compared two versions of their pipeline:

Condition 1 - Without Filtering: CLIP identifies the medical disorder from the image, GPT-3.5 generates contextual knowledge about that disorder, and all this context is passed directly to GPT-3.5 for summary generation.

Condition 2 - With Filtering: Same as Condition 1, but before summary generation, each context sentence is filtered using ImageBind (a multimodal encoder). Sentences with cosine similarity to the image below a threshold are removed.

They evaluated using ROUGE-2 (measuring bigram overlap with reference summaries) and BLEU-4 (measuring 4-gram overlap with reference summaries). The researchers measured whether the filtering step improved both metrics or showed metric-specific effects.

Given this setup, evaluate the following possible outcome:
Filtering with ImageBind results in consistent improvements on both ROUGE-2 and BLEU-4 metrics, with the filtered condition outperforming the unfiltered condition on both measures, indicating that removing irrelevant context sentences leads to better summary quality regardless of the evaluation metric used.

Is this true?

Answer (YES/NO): YES